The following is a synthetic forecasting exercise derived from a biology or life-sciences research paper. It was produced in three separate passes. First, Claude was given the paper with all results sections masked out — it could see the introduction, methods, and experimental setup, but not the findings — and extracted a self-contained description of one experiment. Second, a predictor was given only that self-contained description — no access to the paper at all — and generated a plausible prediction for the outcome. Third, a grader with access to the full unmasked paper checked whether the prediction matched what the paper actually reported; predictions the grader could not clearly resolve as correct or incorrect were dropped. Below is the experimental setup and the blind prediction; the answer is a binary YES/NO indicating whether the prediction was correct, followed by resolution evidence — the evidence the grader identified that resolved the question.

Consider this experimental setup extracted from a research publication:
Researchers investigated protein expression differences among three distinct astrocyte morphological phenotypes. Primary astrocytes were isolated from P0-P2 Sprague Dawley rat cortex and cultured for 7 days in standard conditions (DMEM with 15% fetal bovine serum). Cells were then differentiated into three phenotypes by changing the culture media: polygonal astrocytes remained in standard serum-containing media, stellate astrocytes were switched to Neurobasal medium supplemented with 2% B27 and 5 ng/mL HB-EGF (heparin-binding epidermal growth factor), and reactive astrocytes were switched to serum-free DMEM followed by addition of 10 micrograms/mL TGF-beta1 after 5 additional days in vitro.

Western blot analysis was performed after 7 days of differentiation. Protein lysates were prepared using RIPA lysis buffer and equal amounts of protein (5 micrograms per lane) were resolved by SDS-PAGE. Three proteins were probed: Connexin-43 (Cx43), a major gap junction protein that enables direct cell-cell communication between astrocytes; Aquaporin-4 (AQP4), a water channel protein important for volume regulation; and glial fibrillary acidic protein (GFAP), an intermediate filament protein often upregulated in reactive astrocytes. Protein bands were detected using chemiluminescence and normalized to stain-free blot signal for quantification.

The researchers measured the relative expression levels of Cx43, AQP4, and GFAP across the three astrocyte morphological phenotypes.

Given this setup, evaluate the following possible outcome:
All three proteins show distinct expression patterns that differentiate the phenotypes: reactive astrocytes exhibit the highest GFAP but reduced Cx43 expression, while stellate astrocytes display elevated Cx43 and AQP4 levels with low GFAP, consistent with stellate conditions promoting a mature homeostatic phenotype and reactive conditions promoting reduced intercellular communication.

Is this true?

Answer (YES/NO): NO